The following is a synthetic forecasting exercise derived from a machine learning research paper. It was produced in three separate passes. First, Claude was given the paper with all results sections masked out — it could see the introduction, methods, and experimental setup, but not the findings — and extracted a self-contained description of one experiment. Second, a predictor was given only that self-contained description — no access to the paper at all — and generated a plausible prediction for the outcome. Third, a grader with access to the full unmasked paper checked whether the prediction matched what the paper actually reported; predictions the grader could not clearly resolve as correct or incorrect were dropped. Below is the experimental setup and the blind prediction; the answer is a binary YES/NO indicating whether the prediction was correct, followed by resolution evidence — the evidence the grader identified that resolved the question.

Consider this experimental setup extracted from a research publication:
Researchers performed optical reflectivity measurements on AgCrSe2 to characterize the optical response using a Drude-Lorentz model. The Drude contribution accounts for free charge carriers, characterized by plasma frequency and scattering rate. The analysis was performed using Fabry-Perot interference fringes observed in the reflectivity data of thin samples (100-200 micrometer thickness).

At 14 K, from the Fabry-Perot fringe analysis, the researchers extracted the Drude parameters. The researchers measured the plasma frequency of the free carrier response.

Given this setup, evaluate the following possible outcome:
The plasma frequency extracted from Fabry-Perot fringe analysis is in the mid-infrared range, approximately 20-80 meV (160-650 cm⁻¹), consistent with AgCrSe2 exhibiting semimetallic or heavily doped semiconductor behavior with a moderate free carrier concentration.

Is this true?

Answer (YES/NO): NO